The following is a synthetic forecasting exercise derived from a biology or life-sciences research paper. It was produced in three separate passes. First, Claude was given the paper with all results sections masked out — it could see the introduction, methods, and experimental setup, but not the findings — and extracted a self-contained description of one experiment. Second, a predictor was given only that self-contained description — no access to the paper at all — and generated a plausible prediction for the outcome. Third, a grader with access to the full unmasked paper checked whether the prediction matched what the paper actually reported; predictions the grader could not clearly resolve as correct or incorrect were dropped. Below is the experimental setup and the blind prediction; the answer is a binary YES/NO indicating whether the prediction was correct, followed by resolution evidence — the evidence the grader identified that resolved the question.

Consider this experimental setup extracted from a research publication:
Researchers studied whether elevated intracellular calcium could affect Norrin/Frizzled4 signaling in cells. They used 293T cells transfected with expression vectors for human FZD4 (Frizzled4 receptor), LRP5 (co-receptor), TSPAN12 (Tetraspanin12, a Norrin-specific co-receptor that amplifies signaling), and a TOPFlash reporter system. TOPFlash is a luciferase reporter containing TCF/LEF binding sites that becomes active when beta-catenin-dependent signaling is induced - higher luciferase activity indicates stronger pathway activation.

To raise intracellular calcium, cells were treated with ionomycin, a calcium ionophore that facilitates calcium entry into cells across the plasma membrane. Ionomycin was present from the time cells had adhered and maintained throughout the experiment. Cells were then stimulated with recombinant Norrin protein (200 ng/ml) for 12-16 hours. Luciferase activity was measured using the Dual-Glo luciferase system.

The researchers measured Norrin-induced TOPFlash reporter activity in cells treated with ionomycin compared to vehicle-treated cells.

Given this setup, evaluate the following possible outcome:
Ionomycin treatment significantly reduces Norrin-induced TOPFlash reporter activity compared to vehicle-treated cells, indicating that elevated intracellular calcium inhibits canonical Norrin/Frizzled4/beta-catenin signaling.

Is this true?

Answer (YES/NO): YES